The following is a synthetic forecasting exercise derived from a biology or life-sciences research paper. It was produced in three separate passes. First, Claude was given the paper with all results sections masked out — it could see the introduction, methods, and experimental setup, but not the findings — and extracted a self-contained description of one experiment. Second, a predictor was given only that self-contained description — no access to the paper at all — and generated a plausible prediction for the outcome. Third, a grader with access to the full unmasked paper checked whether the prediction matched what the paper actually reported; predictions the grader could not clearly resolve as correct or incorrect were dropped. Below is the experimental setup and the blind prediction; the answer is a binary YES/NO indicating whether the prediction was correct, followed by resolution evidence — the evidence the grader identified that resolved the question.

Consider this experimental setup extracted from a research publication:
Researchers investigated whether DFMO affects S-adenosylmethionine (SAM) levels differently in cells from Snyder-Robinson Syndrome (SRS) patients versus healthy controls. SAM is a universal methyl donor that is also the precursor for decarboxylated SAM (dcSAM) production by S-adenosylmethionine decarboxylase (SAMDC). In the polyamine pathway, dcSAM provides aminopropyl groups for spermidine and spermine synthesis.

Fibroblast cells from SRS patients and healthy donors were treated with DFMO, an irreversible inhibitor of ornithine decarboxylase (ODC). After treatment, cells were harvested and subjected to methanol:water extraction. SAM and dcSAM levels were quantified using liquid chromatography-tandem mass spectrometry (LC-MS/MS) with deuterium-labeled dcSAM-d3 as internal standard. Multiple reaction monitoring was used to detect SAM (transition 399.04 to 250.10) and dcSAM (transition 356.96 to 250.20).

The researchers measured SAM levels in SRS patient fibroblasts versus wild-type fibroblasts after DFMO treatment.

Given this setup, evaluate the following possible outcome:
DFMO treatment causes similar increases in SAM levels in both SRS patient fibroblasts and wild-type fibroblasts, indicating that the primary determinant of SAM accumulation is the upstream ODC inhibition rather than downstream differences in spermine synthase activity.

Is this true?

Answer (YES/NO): NO